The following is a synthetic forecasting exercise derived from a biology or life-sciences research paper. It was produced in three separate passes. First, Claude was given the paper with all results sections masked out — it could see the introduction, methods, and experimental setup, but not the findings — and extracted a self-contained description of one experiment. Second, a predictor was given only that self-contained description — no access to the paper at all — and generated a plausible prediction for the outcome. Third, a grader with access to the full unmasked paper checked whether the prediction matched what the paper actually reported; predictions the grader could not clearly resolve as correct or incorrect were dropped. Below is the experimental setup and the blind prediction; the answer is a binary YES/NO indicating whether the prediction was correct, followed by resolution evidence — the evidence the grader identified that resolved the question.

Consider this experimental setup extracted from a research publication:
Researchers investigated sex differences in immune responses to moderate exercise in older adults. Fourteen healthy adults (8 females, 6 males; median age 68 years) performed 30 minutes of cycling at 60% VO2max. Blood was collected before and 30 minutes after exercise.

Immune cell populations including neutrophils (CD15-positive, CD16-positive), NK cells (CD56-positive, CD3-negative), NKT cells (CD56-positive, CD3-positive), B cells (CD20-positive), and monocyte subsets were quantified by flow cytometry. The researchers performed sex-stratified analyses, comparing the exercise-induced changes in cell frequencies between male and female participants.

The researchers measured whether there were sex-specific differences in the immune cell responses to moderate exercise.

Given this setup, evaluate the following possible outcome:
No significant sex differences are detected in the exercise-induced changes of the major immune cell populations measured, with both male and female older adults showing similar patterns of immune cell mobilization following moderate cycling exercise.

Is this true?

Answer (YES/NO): YES